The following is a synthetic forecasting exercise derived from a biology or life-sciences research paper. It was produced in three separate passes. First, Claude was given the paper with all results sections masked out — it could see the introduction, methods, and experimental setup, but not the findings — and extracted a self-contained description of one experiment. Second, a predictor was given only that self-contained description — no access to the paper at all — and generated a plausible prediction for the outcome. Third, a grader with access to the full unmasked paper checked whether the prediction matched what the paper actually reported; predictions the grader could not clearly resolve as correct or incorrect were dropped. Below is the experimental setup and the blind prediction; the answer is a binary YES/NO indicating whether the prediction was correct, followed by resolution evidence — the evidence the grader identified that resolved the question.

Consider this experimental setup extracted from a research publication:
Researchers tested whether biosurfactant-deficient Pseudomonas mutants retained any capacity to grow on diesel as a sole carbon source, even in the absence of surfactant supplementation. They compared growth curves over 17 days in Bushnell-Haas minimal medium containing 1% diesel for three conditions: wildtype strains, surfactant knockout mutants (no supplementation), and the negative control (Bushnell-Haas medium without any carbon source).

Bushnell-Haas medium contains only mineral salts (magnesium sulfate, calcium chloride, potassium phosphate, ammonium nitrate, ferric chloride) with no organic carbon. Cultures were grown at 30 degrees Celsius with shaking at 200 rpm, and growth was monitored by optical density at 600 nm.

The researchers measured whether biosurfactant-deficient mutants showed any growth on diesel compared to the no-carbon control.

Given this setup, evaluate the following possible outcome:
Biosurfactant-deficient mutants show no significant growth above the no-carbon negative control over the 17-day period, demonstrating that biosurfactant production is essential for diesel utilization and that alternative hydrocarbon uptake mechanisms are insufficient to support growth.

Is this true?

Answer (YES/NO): NO